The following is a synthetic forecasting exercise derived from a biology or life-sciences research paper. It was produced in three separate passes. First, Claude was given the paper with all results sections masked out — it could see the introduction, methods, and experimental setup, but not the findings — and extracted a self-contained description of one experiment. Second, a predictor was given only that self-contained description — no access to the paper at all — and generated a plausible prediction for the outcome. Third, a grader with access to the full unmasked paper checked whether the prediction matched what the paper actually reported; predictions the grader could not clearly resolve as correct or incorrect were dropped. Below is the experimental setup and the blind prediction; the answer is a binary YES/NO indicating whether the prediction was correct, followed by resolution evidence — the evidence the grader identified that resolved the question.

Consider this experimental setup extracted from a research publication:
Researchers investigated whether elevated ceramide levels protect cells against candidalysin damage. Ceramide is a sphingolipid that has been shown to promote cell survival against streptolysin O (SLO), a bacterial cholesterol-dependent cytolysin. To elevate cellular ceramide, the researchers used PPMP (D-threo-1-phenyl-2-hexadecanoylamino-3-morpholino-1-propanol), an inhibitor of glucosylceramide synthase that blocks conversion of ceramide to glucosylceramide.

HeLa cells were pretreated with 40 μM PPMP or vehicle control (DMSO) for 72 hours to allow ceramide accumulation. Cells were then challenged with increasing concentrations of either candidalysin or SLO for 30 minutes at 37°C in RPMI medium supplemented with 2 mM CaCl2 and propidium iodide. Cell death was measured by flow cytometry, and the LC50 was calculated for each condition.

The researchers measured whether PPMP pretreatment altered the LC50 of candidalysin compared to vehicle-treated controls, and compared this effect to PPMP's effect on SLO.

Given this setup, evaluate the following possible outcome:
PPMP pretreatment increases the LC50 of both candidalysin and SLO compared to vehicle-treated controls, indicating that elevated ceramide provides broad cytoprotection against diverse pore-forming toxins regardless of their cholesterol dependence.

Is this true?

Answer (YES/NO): NO